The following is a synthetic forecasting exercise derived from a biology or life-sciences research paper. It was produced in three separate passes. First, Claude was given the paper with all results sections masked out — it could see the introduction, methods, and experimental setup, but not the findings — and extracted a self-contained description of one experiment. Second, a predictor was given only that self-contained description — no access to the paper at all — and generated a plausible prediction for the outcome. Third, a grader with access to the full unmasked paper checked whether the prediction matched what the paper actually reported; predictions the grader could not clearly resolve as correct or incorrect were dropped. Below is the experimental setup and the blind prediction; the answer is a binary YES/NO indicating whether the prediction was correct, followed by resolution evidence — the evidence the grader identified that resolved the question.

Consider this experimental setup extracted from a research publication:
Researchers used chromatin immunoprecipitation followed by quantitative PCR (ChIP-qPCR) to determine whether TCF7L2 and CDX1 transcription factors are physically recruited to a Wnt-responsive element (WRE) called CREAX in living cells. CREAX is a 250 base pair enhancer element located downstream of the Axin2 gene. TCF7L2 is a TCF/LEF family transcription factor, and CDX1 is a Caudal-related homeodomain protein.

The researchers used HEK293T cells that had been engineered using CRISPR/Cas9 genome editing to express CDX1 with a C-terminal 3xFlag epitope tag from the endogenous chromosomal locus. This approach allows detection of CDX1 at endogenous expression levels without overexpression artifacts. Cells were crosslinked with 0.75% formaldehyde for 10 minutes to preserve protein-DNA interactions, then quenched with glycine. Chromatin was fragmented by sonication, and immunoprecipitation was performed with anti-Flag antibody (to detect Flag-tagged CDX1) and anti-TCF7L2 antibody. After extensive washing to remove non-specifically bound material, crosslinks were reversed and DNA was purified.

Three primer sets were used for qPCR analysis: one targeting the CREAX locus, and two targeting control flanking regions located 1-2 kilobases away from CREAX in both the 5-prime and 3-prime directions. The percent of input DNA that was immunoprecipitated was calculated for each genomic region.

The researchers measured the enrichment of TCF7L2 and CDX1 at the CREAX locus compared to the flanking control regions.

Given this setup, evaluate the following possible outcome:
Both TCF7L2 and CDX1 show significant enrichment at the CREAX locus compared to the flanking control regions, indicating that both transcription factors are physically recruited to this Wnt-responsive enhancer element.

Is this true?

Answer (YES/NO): YES